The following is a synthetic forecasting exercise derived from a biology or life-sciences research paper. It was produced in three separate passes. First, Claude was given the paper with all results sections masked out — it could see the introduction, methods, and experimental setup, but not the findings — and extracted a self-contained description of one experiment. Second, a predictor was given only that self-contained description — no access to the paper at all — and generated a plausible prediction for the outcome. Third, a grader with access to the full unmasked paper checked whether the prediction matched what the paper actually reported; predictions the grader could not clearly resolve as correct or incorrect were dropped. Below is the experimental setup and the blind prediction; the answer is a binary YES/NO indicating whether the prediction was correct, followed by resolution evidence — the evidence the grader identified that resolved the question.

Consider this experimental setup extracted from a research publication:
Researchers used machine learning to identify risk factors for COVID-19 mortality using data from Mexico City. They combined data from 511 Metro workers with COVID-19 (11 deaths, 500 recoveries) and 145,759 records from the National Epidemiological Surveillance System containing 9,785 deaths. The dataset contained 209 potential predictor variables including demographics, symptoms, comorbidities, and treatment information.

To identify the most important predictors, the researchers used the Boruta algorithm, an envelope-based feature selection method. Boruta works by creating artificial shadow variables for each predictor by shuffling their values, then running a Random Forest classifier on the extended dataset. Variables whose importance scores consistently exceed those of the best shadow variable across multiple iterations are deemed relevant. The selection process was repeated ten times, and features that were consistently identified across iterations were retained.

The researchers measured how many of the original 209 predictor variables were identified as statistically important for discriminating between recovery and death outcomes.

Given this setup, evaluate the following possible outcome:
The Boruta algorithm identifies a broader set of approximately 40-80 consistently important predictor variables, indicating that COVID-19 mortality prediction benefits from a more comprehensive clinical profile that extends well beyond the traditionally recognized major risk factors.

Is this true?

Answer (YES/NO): NO